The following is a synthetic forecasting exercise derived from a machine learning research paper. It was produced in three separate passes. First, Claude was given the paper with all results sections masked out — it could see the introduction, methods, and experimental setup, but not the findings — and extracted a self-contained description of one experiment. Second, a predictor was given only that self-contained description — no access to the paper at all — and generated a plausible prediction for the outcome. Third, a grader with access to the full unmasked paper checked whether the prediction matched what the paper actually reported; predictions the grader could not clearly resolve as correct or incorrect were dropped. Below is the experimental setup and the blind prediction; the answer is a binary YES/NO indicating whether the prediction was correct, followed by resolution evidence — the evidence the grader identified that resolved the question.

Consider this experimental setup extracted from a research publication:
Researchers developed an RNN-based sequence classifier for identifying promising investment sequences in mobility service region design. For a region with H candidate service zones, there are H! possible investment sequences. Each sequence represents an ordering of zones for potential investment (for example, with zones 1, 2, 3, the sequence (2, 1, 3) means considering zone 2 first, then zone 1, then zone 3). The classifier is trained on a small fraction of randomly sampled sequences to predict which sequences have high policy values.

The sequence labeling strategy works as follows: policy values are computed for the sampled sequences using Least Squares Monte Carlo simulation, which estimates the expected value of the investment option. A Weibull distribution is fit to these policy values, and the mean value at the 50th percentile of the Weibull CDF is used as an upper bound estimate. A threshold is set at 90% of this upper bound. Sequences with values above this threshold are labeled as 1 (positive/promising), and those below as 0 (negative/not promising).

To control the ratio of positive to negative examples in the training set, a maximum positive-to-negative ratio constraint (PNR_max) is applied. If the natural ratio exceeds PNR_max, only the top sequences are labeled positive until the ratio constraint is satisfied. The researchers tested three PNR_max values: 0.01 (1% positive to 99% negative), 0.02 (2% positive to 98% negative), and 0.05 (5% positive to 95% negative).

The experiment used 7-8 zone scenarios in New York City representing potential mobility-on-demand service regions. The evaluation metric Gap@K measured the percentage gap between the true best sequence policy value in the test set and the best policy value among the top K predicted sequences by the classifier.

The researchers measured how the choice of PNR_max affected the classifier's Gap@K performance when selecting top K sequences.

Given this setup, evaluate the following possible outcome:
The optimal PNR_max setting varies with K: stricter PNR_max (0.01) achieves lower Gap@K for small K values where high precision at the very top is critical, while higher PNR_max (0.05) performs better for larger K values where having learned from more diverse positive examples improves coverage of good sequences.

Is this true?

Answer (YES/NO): NO